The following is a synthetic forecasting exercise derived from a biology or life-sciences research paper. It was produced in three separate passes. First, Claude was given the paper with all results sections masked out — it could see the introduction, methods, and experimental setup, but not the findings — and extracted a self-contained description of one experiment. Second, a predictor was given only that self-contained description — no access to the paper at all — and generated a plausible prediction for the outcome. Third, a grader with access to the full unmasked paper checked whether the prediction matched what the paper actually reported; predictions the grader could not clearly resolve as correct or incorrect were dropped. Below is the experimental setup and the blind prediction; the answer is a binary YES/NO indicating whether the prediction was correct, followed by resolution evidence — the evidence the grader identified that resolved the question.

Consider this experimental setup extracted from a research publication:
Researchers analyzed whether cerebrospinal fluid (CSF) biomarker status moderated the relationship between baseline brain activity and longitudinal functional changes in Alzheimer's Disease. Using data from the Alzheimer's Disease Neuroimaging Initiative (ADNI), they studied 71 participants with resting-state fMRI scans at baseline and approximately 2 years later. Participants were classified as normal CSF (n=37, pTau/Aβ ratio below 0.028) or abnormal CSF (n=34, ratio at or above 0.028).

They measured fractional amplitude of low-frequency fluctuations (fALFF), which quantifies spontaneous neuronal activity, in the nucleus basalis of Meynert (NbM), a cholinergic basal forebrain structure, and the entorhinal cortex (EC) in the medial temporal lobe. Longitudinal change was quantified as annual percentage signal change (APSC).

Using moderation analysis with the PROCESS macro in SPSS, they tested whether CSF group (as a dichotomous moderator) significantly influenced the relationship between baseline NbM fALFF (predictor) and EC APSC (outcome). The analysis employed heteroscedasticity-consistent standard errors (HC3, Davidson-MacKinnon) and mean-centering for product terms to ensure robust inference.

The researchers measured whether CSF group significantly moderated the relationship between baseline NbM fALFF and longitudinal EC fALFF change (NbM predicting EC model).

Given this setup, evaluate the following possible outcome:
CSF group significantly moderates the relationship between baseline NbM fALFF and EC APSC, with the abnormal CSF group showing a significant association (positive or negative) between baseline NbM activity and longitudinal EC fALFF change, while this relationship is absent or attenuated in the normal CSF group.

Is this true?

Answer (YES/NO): NO